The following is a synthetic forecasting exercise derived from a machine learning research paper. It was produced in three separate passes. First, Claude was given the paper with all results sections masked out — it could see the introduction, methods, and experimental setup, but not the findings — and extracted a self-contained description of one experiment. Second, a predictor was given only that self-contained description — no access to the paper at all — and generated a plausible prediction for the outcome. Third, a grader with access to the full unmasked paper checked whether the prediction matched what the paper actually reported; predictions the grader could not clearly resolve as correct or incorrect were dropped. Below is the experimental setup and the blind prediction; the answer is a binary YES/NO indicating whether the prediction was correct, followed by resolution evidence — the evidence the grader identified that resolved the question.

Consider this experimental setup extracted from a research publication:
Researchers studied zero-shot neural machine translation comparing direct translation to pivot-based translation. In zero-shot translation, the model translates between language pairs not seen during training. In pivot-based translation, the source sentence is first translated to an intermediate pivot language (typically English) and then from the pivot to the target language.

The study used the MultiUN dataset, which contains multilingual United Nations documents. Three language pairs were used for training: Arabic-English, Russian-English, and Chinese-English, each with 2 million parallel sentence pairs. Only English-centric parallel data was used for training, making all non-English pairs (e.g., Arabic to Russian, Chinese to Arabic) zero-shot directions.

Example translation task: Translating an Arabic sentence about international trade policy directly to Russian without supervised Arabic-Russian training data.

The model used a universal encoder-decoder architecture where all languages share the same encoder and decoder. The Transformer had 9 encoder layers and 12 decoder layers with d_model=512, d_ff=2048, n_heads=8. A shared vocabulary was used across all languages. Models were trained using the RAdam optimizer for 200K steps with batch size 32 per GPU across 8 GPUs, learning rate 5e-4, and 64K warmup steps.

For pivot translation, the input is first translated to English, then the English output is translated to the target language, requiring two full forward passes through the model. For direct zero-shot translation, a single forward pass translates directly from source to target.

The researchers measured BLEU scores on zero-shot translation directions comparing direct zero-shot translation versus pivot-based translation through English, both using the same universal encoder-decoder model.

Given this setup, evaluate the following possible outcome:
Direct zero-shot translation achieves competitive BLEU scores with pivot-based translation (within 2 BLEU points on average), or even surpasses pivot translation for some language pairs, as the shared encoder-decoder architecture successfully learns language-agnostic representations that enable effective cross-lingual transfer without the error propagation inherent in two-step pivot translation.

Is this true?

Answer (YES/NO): NO